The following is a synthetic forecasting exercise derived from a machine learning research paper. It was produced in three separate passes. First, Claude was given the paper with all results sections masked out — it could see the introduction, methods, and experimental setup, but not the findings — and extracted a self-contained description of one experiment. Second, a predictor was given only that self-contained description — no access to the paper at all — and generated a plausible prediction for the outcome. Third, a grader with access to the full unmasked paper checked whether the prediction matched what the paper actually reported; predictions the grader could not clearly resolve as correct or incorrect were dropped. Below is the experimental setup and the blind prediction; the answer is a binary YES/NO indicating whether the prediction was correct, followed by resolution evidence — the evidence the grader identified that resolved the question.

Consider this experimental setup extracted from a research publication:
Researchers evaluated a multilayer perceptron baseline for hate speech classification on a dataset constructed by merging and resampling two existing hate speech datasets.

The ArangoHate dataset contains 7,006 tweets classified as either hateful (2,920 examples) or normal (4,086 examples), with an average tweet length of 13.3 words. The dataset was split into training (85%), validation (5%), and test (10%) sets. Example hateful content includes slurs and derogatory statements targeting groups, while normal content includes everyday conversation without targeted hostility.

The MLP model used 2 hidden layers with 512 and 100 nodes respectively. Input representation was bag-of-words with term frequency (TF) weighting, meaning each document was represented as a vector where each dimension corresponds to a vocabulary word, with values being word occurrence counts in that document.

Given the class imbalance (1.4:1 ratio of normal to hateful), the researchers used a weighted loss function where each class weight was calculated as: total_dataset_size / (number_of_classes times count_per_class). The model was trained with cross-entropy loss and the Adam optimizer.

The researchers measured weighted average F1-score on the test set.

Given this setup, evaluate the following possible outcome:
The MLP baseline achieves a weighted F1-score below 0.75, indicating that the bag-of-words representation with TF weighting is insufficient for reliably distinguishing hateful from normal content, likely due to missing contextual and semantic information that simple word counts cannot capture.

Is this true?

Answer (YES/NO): NO